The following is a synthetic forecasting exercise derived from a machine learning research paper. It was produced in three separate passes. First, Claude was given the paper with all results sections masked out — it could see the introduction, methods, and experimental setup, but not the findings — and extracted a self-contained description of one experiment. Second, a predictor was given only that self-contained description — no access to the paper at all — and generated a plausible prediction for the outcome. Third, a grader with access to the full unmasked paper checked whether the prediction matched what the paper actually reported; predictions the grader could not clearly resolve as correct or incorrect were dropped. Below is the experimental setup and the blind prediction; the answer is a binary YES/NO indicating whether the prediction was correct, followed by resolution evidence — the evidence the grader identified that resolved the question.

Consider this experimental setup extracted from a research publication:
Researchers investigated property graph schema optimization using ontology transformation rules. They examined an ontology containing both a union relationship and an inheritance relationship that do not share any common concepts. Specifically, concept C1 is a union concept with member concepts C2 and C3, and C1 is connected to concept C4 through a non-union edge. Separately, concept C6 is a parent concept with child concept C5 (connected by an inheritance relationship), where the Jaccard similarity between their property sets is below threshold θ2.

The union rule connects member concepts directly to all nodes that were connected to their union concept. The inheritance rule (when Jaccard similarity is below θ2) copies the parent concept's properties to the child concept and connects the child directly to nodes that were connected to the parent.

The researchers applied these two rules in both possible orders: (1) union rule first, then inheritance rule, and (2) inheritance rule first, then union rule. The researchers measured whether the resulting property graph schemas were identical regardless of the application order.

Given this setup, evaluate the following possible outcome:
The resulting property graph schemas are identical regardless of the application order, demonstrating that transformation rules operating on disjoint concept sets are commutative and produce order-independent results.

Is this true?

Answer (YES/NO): YES